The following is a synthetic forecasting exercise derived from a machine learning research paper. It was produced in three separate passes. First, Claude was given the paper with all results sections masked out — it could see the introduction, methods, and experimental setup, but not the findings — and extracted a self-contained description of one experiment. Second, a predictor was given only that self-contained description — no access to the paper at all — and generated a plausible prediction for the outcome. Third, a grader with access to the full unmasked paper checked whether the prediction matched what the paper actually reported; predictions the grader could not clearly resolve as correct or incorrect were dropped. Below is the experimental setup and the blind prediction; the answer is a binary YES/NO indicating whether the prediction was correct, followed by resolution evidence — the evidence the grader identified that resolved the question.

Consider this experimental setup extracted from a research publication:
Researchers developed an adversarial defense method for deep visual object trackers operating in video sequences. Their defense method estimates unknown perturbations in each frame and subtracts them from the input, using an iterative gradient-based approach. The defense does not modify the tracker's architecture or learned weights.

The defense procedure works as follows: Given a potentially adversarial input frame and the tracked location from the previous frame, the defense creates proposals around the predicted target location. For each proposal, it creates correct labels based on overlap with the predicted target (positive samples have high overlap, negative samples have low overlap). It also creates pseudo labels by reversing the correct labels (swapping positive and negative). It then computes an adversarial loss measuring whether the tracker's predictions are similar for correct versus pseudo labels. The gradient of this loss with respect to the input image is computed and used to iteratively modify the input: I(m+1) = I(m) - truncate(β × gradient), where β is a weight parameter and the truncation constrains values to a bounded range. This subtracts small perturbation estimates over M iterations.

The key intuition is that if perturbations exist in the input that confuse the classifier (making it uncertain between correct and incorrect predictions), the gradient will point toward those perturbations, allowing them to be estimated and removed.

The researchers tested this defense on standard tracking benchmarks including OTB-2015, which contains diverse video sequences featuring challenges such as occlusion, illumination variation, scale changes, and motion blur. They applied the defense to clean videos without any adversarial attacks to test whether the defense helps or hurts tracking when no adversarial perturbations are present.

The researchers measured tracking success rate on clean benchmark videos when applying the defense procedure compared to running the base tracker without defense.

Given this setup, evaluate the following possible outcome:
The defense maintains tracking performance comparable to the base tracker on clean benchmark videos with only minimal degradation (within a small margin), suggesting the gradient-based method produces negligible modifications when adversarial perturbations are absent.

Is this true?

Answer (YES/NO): NO